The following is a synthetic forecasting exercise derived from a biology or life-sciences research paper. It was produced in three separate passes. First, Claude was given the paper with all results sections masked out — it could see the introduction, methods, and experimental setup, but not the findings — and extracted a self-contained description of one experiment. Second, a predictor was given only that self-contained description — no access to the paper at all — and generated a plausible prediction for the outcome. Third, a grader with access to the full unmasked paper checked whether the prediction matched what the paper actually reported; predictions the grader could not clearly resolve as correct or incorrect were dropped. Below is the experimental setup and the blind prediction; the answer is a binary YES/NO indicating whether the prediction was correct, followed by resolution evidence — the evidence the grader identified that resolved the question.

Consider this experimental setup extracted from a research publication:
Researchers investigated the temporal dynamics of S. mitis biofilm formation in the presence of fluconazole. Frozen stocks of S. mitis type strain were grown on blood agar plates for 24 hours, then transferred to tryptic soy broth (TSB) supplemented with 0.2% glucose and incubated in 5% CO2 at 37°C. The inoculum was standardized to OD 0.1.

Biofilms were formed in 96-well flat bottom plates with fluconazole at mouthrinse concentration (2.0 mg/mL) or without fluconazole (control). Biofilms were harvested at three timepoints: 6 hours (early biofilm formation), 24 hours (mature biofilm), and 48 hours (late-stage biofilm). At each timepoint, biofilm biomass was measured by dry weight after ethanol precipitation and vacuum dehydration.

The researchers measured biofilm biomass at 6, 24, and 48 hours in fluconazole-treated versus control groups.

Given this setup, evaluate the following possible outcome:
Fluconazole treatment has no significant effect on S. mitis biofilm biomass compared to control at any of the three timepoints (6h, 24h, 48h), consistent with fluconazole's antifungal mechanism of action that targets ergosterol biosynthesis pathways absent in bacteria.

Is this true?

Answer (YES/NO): NO